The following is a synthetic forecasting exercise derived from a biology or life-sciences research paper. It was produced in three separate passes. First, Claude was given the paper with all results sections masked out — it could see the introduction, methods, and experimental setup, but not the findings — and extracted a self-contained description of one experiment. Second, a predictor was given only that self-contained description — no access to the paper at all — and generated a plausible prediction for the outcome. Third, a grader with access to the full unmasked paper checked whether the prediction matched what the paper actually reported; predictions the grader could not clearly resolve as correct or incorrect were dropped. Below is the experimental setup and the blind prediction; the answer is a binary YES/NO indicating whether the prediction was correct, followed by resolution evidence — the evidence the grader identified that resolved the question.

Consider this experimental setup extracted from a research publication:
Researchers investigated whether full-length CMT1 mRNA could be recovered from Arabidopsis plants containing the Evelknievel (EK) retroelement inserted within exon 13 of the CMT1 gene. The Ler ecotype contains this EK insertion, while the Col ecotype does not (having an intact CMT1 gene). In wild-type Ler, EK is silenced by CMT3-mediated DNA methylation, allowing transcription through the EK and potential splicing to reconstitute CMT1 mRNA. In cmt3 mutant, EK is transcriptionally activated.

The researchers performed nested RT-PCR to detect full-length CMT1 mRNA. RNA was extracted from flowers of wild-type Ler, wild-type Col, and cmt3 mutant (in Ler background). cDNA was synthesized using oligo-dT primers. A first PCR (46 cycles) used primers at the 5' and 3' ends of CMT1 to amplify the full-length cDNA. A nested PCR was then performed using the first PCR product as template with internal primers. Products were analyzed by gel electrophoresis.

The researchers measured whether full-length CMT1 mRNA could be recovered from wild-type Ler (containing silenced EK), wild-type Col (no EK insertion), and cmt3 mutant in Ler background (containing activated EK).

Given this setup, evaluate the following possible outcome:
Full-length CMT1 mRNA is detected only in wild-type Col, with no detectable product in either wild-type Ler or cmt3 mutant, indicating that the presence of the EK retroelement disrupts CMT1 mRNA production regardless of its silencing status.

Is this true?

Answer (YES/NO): NO